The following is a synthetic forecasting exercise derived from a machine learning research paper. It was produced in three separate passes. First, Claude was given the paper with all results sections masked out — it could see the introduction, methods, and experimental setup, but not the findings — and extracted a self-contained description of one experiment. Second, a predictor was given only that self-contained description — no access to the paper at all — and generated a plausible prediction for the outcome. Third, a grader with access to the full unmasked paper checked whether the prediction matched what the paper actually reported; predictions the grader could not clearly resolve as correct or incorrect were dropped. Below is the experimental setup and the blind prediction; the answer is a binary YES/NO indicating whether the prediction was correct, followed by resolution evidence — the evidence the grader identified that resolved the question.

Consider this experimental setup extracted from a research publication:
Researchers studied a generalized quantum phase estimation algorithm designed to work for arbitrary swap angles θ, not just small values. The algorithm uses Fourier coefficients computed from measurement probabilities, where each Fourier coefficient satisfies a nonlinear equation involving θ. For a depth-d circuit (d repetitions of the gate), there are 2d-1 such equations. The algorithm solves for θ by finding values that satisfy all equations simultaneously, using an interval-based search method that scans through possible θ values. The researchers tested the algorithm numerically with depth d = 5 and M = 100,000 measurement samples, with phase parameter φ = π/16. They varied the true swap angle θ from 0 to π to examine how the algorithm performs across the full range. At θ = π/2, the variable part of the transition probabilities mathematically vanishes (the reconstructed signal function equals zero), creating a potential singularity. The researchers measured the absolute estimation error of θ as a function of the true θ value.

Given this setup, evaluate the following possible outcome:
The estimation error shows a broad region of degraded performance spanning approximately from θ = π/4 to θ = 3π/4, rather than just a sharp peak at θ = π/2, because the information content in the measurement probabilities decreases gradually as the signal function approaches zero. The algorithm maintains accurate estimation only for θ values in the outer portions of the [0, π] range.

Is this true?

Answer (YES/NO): NO